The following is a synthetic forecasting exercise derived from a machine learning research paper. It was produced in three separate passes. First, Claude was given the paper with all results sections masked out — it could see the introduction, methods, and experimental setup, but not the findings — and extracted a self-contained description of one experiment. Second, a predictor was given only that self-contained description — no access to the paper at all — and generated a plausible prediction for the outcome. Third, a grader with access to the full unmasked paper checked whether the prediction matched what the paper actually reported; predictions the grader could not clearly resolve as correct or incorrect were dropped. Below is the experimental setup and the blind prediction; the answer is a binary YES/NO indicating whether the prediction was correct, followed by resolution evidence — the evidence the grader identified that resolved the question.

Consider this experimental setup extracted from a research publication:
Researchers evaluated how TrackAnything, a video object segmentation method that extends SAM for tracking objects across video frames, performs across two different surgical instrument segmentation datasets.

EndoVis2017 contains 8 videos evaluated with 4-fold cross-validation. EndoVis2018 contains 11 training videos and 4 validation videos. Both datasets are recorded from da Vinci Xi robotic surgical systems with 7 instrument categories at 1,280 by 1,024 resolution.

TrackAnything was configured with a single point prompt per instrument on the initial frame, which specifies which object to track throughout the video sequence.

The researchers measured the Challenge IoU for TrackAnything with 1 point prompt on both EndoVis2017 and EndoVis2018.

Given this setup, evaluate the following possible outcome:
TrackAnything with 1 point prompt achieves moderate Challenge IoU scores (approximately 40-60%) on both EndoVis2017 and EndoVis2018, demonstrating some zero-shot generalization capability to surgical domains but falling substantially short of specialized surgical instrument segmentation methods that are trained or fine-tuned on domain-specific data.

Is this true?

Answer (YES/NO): YES